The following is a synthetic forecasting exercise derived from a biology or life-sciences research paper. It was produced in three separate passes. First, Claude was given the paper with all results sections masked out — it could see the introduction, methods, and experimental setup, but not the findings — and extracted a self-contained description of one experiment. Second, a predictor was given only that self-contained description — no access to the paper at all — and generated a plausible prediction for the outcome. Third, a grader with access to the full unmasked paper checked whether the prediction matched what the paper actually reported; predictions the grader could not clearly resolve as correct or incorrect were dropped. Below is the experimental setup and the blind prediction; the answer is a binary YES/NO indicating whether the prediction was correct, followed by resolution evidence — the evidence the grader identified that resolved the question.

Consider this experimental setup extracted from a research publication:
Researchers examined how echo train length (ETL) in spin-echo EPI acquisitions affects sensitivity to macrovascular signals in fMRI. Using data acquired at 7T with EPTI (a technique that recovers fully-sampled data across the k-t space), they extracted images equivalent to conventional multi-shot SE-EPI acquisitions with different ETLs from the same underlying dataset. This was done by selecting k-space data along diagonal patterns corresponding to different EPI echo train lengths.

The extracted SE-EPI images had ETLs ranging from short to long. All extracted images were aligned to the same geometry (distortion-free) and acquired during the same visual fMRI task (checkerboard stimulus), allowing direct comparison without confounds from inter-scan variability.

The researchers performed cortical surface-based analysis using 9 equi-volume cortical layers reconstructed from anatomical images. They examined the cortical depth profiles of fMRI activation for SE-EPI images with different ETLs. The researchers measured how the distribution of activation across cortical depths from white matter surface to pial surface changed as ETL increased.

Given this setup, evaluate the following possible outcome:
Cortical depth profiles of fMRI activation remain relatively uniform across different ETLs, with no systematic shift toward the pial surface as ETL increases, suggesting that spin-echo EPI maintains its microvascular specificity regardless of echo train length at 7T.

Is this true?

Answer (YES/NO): NO